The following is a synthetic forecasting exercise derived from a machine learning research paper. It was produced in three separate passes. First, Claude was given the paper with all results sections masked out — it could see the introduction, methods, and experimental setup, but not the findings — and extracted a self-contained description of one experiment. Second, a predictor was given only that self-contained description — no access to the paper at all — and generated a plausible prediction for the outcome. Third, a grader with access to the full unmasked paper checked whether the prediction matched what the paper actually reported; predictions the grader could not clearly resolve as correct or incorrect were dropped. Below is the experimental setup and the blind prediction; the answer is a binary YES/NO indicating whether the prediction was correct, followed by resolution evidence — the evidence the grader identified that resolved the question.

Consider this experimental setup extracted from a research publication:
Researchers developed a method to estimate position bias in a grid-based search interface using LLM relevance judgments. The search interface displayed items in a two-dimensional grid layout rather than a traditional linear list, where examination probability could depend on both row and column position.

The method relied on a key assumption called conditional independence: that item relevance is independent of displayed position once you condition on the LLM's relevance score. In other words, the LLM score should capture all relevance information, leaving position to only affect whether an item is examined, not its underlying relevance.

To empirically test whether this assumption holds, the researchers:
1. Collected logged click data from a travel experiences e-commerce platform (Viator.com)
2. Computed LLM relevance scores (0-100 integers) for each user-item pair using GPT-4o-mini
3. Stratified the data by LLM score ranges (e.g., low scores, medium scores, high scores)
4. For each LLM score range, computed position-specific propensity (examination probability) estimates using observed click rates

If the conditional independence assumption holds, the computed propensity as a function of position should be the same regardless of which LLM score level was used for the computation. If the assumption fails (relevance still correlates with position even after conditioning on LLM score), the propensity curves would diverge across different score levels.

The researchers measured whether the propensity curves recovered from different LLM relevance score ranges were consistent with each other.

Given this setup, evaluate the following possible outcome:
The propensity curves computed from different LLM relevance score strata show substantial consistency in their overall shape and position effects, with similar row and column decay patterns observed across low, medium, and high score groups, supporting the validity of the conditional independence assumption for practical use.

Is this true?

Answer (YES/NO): YES